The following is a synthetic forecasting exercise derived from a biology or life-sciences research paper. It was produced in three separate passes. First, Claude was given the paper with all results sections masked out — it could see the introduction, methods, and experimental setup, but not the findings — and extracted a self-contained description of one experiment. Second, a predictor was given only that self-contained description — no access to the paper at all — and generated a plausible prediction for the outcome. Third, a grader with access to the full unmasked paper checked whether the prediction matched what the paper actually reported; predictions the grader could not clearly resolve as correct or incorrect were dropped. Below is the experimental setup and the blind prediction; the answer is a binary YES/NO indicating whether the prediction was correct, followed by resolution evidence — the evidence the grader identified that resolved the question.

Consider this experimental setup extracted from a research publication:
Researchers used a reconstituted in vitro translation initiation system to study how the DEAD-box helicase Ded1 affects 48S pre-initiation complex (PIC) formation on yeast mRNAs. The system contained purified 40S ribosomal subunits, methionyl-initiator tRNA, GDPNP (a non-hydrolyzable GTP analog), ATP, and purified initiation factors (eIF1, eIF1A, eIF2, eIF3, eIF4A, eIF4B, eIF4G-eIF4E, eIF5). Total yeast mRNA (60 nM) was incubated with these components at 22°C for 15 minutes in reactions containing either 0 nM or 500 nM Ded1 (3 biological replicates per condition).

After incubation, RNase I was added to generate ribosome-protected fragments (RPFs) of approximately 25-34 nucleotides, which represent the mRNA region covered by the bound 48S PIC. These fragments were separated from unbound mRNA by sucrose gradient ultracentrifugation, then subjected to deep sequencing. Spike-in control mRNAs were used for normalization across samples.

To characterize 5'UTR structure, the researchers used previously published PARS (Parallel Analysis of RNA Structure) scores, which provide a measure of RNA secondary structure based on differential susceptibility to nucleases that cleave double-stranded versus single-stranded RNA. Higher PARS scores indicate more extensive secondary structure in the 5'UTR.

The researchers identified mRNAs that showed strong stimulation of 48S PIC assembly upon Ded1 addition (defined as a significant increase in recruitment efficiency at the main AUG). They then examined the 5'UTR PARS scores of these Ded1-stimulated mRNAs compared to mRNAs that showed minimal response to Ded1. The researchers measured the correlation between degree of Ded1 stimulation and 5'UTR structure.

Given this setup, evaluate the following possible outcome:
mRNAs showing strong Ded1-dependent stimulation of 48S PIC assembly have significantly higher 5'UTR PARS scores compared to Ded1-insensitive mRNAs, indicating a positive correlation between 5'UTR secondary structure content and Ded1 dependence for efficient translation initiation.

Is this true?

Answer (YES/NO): YES